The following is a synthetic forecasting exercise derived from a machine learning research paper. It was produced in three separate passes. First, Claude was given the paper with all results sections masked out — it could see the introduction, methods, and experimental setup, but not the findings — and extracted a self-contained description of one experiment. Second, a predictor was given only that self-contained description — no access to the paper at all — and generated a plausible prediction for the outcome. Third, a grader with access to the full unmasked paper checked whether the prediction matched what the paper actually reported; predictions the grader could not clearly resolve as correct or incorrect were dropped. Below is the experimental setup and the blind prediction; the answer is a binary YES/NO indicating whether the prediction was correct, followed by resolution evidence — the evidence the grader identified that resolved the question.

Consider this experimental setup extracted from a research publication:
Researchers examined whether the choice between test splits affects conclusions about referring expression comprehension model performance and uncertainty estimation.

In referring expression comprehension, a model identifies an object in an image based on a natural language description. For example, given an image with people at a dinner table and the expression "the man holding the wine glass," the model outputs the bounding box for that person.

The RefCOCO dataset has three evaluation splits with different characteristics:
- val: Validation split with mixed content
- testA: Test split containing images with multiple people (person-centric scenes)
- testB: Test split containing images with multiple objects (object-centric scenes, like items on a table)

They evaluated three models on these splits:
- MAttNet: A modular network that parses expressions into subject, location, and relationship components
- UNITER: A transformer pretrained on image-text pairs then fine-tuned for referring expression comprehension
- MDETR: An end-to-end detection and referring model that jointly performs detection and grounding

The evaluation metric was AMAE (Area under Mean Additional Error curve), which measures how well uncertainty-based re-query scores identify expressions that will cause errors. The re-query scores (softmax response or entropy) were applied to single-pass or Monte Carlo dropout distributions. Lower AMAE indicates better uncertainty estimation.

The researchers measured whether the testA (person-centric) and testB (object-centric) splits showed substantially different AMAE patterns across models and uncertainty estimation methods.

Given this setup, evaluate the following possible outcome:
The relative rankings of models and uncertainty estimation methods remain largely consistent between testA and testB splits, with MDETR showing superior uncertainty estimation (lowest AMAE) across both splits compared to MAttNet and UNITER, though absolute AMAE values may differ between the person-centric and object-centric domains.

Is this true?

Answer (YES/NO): NO